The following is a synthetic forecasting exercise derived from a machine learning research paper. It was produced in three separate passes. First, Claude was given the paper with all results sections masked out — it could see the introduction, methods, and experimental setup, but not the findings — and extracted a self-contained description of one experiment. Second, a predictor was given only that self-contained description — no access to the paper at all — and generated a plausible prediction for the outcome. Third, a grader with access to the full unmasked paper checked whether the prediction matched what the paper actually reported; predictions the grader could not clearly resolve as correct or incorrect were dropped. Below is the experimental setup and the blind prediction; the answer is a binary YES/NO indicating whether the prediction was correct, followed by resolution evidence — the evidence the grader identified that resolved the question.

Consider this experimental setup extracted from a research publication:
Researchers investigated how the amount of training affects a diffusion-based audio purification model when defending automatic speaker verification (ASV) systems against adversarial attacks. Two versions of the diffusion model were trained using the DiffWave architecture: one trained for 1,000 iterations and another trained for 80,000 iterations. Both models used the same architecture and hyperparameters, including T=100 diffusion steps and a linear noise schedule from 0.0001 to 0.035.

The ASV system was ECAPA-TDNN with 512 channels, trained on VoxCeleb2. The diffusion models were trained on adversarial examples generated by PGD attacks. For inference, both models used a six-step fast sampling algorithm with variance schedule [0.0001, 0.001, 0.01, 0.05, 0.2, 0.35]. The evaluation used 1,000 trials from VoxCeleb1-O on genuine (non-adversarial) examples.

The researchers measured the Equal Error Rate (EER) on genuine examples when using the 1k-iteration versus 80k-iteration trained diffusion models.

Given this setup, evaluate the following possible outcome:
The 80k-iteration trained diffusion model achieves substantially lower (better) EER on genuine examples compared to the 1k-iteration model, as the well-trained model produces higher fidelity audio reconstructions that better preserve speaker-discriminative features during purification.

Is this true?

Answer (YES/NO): YES